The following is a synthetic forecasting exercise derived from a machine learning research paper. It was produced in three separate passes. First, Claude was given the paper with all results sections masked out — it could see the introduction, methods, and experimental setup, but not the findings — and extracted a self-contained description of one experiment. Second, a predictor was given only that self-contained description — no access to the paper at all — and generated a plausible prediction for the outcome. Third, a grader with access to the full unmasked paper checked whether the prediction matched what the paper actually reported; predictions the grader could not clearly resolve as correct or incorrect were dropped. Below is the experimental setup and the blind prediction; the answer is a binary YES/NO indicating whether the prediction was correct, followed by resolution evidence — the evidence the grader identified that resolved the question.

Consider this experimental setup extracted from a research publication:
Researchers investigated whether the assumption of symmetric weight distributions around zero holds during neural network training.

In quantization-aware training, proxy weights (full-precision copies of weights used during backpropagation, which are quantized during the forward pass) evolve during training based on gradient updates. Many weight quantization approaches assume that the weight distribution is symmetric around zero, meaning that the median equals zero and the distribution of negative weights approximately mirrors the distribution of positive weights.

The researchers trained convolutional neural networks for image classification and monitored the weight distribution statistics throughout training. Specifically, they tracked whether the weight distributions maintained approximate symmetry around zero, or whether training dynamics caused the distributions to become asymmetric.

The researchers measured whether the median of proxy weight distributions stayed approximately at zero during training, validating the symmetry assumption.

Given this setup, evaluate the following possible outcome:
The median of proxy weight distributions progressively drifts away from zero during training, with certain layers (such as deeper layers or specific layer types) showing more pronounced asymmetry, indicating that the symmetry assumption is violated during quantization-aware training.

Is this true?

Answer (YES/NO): NO